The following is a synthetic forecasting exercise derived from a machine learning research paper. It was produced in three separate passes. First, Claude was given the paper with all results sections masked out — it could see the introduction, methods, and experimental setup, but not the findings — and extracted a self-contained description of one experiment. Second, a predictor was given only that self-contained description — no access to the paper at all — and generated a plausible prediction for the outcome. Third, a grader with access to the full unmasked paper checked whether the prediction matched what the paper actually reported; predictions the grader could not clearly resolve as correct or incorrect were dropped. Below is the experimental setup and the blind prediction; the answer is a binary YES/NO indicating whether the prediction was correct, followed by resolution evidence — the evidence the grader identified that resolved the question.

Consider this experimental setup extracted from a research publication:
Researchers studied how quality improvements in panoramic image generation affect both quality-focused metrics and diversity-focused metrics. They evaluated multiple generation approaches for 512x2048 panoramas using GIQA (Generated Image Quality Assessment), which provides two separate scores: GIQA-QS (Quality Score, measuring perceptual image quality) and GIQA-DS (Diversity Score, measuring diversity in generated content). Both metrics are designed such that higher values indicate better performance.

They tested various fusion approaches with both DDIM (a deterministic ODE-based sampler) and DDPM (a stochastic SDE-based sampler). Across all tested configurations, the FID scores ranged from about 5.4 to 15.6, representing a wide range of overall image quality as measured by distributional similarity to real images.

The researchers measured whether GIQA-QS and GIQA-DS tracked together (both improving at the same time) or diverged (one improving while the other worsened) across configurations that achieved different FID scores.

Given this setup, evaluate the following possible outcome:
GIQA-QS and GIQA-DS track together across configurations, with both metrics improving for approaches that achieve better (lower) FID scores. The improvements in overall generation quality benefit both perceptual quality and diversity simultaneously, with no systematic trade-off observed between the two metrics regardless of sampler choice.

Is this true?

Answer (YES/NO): YES